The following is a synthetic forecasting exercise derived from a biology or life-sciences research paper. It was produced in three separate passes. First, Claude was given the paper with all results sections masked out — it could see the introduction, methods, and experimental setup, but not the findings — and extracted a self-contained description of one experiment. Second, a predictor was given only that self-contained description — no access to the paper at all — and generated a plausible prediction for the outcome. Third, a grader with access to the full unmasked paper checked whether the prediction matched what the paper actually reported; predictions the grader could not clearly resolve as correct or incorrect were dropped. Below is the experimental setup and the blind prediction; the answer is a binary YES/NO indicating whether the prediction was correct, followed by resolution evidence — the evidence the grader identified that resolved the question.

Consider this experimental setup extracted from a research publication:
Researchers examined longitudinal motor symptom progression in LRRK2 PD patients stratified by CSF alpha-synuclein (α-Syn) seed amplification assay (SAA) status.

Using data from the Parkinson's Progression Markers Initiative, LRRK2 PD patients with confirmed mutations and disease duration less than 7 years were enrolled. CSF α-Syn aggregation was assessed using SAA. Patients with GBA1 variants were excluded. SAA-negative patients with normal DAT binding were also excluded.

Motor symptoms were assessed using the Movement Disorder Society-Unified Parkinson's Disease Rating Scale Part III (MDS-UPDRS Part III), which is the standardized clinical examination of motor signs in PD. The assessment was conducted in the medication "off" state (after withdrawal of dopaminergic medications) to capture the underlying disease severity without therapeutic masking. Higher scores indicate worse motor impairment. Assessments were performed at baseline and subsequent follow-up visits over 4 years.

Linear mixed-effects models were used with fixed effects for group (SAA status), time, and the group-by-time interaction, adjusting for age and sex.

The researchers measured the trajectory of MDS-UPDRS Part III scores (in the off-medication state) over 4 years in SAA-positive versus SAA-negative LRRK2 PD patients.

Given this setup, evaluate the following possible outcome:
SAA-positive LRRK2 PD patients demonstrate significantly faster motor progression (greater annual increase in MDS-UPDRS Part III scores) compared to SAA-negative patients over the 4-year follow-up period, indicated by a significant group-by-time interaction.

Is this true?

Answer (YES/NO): NO